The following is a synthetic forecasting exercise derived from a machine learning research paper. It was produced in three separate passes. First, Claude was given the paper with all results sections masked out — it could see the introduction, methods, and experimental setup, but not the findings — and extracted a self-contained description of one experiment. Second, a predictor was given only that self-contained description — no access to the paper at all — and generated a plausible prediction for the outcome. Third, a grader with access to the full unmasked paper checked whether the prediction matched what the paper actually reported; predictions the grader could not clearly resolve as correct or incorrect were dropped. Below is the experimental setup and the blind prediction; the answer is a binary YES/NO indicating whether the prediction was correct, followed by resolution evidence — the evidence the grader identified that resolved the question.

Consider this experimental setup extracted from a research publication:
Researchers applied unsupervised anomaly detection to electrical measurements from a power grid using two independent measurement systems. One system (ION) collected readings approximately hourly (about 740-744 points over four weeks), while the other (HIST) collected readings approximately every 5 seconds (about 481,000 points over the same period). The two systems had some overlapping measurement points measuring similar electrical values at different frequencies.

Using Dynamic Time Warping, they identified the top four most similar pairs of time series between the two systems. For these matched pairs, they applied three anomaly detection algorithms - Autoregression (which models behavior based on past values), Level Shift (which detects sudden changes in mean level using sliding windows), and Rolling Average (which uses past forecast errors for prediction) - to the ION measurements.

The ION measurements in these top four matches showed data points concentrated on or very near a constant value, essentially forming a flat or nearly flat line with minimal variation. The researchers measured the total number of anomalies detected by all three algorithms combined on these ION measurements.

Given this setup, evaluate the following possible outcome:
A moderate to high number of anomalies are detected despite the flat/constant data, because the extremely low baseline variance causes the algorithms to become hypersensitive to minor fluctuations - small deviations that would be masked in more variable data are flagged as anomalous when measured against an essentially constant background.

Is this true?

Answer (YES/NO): NO